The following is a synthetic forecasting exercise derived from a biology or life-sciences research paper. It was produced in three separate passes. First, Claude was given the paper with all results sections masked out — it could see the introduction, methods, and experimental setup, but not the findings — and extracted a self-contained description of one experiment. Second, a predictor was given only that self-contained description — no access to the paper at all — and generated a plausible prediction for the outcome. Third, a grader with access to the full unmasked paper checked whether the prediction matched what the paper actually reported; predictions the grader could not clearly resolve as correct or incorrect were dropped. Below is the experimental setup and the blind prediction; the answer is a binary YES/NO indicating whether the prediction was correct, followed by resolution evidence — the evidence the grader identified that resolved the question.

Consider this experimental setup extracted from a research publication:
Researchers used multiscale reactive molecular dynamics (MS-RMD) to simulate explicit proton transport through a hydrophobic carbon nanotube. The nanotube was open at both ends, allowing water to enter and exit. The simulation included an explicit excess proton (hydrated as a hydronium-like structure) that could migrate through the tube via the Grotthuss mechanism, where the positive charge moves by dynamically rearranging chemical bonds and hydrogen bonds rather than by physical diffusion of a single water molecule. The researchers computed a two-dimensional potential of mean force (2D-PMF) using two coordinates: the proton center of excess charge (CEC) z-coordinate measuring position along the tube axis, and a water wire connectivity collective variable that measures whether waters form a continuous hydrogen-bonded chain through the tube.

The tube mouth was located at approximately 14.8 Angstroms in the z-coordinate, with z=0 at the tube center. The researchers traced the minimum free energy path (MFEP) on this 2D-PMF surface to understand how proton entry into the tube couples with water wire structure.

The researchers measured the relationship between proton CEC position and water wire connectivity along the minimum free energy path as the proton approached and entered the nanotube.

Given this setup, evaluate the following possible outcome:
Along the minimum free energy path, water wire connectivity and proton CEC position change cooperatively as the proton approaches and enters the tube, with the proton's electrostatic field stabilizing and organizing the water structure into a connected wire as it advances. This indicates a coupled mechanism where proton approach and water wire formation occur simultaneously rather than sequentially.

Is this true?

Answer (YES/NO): NO